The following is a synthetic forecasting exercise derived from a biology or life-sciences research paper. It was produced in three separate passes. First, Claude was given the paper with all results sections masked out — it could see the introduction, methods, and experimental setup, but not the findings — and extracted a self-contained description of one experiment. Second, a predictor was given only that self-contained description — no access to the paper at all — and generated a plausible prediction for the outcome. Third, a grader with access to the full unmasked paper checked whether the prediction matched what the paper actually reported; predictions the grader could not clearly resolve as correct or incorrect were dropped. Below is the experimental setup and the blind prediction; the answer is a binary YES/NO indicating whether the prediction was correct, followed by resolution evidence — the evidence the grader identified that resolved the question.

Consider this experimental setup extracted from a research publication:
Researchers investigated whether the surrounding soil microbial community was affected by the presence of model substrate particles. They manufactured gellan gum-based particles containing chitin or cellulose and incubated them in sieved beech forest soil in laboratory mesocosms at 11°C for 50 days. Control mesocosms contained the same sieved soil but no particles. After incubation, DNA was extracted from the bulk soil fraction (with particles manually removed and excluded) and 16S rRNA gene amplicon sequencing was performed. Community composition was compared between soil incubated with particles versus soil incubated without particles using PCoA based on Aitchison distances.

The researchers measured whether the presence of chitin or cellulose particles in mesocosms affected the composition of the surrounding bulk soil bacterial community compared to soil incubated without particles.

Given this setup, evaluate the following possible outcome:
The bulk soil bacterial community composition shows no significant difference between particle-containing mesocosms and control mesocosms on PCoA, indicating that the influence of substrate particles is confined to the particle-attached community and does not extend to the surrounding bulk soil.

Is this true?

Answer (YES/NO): YES